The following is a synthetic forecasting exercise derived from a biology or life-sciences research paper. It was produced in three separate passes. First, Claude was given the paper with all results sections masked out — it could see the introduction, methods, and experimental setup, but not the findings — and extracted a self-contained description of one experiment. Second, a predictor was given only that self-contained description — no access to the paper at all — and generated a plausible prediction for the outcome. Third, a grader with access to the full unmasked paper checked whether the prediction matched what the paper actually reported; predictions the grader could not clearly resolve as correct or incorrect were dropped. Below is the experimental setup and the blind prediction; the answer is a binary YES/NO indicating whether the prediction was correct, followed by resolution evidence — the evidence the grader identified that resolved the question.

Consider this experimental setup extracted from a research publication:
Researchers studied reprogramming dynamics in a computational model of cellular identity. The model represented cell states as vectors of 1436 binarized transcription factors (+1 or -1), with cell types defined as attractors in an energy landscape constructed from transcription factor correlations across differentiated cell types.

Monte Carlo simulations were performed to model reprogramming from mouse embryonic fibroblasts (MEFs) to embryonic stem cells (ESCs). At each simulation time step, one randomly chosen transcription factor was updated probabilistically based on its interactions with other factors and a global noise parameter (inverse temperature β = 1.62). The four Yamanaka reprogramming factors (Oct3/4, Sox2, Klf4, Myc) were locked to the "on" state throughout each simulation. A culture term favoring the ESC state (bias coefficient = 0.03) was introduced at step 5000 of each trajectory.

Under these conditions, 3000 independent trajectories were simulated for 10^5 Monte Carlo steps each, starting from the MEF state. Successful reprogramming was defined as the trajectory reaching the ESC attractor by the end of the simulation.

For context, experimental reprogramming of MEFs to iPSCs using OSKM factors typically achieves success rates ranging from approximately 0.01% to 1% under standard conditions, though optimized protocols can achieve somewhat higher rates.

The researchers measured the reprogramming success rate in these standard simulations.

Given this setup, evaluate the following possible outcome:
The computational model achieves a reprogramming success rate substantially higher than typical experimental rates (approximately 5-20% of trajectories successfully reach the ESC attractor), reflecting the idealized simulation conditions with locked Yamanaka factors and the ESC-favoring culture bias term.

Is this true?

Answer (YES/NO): YES